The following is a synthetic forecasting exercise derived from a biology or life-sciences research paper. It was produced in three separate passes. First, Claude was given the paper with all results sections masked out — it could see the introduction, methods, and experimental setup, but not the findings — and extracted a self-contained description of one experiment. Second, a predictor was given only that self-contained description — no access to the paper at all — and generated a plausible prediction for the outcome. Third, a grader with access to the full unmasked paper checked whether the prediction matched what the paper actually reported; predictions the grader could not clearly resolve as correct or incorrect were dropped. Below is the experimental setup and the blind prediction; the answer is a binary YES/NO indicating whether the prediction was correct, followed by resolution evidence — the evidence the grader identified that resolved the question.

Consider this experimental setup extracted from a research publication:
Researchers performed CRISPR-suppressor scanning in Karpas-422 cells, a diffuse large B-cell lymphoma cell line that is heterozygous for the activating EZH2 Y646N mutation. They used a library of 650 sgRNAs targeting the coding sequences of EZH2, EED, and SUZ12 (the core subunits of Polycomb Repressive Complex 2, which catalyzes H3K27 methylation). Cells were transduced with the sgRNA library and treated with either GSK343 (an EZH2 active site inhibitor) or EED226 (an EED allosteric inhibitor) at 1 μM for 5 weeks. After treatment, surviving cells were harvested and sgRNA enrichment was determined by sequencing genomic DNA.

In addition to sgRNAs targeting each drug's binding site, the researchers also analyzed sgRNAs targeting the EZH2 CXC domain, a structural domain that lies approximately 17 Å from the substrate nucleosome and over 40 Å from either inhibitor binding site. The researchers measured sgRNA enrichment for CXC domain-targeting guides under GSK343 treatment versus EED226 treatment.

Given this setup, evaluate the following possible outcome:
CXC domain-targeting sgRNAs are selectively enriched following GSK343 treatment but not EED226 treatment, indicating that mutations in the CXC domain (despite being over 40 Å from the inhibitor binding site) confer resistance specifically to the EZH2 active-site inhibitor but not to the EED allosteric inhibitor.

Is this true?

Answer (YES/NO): NO